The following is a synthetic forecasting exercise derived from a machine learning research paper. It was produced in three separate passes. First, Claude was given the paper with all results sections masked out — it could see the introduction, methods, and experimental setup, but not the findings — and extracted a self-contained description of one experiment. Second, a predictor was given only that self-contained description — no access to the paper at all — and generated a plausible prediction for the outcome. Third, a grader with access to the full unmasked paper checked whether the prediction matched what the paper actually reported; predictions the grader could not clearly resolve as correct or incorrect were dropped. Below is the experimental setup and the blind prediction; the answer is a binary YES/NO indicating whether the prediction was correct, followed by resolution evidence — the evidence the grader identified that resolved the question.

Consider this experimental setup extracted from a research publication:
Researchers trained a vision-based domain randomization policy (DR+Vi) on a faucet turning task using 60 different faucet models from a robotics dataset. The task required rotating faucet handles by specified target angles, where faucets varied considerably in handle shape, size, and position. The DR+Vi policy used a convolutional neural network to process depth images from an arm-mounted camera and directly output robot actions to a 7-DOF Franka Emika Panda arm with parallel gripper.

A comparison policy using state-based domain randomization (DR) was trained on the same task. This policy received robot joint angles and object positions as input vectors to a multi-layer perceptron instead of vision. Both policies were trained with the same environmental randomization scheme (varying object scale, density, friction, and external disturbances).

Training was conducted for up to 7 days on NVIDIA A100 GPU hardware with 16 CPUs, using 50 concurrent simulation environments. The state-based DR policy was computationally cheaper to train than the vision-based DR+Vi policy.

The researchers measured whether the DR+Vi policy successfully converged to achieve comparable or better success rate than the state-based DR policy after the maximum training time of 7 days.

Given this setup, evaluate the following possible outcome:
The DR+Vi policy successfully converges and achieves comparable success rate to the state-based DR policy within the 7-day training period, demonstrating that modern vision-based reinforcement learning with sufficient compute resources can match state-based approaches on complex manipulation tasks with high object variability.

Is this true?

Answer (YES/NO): NO